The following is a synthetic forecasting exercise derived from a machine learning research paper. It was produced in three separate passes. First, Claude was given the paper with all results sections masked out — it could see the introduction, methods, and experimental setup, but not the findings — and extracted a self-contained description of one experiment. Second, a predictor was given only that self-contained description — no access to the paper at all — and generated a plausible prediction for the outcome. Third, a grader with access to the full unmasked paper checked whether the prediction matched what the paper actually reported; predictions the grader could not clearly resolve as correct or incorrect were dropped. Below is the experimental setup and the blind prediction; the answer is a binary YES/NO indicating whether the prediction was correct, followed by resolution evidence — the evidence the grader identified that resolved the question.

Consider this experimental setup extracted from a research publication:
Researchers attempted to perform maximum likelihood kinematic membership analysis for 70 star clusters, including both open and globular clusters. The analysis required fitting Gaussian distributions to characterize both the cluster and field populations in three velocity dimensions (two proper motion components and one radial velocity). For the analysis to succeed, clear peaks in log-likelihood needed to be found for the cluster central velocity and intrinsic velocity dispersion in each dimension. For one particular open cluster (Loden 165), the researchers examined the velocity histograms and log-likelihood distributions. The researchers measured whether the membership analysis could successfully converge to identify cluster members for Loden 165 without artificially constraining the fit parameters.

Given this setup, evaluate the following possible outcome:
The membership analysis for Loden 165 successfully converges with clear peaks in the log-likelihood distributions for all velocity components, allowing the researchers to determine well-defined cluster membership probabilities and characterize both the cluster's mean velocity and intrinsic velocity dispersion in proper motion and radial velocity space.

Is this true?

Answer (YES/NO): NO